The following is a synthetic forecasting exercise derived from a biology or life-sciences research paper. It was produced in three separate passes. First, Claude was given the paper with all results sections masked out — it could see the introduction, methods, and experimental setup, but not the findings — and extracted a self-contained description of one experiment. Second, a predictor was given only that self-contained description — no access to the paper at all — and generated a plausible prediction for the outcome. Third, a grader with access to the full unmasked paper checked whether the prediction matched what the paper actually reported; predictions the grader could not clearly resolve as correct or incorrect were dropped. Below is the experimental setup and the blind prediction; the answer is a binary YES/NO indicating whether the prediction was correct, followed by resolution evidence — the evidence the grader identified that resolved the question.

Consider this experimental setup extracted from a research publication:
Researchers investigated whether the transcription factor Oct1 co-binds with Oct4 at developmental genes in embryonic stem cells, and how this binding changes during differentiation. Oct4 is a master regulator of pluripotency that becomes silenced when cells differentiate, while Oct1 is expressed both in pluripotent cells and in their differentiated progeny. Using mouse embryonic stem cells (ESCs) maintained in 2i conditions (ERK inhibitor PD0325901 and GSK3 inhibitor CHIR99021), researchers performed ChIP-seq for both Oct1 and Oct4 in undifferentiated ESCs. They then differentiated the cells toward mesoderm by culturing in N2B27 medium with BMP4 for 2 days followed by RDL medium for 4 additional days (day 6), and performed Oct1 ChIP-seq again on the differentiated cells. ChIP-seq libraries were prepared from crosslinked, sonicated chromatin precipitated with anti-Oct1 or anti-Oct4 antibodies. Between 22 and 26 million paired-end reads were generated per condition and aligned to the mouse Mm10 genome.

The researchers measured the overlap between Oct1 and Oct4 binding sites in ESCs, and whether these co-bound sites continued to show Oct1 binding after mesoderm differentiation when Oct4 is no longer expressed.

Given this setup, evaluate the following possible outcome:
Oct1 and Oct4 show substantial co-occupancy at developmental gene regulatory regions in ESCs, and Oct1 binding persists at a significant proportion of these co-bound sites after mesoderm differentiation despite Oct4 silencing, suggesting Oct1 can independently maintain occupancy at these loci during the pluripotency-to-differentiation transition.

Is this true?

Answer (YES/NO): YES